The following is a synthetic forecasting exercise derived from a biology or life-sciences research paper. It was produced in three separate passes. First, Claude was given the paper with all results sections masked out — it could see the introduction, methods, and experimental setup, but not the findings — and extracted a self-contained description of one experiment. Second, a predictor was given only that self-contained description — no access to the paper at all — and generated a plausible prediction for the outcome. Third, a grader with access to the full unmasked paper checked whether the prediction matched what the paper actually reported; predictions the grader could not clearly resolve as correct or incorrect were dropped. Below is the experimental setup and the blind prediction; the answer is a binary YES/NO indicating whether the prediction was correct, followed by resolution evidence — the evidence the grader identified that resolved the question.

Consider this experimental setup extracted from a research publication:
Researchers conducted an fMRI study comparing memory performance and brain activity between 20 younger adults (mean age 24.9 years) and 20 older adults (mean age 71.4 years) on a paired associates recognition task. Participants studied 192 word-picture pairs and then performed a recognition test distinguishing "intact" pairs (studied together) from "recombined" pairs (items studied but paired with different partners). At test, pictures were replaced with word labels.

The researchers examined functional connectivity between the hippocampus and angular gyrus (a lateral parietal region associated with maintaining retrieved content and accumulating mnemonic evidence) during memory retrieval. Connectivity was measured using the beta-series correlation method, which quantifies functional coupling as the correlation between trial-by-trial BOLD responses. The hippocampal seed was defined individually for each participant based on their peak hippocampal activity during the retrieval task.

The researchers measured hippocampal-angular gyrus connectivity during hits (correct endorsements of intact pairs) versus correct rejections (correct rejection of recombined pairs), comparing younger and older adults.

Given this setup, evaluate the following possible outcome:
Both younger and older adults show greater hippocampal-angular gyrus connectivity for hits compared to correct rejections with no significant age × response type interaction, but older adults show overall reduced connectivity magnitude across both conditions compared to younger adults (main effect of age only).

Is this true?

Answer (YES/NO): NO